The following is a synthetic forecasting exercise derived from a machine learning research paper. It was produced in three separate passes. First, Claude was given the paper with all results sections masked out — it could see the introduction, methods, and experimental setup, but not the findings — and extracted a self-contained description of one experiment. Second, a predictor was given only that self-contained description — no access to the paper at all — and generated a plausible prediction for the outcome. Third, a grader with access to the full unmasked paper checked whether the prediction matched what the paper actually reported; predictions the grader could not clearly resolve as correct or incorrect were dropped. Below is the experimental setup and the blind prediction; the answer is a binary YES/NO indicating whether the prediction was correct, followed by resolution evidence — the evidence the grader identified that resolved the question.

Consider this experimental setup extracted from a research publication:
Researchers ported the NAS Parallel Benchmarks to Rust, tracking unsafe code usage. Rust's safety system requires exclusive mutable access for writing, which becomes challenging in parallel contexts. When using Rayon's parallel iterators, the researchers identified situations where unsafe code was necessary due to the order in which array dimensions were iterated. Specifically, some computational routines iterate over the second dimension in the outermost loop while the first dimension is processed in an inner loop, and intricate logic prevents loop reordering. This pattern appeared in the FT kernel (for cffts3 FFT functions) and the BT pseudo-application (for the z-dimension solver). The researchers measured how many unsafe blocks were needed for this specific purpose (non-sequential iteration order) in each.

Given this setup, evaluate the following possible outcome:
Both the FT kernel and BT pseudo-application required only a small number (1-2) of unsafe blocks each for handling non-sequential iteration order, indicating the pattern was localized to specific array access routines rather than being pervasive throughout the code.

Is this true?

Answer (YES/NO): YES